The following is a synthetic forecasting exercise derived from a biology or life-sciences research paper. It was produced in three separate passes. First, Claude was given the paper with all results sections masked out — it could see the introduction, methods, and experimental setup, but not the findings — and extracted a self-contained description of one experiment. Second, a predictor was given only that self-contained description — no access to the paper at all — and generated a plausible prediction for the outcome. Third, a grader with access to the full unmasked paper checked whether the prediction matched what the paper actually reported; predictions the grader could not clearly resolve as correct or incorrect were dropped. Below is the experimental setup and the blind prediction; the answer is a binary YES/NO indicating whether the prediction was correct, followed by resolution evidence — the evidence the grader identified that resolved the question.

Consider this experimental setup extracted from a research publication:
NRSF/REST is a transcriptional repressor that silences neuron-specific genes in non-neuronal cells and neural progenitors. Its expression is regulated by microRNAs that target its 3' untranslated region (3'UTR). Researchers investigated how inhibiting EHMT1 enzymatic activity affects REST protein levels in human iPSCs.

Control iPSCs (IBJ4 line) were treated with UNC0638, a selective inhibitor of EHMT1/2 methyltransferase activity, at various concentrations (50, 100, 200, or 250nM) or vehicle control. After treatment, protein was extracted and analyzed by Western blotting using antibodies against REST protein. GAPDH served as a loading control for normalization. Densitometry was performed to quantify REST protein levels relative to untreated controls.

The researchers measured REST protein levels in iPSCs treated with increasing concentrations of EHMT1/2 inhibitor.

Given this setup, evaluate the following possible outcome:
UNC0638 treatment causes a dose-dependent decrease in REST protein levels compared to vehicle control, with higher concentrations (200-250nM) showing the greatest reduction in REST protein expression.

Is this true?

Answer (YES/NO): YES